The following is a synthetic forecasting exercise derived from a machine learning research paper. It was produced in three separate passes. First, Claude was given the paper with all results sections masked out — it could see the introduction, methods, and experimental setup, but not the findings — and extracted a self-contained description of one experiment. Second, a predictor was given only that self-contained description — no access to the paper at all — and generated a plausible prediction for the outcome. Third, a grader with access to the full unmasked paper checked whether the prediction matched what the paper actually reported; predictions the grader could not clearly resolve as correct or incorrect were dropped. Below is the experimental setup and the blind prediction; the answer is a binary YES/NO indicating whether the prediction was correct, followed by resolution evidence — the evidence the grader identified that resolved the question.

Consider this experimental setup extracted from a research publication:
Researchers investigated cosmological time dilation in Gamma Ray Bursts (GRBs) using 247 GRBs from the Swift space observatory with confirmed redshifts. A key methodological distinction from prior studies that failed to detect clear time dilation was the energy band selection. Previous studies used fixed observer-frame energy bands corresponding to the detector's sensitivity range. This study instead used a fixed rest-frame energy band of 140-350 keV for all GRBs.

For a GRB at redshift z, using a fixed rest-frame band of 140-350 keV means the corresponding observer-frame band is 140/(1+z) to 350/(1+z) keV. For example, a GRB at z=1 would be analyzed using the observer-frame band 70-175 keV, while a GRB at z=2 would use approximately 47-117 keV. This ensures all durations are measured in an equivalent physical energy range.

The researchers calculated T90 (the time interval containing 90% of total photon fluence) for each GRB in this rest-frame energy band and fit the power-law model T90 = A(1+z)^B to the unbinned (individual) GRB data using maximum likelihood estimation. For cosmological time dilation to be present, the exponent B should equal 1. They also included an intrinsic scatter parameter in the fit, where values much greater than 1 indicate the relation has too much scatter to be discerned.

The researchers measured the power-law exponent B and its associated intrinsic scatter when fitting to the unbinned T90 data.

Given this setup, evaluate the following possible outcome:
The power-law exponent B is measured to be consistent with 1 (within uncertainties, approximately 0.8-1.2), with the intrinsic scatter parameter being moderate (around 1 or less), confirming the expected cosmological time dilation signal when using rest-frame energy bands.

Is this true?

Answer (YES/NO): NO